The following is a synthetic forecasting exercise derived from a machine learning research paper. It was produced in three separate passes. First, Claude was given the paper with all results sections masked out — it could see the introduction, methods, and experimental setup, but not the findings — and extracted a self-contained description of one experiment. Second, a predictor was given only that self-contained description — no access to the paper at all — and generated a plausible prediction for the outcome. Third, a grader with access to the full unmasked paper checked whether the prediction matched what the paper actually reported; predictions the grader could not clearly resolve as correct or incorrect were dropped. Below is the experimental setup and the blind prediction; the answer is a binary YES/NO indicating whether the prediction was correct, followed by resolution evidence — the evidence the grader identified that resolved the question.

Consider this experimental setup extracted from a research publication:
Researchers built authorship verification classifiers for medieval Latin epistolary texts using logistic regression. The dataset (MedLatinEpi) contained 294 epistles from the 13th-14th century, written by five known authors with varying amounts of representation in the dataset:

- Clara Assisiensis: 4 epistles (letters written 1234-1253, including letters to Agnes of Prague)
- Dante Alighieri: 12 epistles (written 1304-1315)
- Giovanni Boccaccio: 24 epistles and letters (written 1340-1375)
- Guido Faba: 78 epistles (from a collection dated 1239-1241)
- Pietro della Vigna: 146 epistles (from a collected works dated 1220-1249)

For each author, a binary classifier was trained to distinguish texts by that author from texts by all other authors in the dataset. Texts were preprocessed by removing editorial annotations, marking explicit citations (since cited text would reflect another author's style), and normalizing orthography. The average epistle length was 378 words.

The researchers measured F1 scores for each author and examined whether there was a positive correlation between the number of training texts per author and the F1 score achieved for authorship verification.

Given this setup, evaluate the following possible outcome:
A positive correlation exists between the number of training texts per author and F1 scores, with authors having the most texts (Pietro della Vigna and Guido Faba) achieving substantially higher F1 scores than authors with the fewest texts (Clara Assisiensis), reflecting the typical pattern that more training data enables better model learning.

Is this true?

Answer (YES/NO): NO